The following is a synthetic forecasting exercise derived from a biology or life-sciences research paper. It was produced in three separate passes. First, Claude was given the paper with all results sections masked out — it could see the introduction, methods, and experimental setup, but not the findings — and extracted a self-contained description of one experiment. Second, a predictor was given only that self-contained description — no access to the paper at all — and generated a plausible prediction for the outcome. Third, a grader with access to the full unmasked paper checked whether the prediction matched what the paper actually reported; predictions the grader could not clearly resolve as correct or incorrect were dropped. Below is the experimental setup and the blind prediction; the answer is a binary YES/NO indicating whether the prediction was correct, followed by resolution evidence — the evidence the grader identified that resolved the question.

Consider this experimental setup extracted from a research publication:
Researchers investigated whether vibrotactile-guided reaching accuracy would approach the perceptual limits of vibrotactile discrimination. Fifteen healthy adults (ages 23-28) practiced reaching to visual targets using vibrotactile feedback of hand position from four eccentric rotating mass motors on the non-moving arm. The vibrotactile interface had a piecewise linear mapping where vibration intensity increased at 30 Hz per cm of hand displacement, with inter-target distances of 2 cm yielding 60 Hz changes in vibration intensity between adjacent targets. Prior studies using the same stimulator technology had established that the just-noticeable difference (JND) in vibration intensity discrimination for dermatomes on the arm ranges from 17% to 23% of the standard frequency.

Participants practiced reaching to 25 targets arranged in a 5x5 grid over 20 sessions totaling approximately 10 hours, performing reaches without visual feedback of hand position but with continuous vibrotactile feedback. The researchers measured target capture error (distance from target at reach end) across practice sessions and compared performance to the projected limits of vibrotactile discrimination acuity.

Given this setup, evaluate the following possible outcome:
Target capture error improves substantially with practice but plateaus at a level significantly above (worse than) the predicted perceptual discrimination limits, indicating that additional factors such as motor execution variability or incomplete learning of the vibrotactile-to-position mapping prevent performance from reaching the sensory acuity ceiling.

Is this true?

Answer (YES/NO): NO